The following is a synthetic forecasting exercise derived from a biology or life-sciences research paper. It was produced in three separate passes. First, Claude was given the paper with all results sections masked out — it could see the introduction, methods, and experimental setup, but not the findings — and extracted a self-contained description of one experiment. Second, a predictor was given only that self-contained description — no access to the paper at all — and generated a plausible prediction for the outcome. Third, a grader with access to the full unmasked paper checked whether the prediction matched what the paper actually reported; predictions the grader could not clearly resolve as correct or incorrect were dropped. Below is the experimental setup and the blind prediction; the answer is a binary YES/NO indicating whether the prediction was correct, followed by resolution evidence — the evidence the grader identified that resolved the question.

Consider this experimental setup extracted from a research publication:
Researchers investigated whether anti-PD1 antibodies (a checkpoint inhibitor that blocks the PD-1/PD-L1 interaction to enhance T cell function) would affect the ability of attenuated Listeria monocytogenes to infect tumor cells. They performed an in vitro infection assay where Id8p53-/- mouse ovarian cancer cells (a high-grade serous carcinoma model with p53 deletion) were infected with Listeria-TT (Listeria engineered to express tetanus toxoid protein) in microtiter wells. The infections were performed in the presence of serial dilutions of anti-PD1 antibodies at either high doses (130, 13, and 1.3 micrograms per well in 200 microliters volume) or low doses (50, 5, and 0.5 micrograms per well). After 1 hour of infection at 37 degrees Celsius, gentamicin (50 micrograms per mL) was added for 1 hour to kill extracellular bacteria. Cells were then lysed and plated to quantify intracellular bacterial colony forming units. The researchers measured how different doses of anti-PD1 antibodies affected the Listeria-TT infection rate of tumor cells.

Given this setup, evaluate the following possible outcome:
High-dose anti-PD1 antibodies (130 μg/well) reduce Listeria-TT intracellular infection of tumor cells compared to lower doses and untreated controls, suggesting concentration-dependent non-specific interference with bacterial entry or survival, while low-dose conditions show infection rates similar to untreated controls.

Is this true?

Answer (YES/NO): NO